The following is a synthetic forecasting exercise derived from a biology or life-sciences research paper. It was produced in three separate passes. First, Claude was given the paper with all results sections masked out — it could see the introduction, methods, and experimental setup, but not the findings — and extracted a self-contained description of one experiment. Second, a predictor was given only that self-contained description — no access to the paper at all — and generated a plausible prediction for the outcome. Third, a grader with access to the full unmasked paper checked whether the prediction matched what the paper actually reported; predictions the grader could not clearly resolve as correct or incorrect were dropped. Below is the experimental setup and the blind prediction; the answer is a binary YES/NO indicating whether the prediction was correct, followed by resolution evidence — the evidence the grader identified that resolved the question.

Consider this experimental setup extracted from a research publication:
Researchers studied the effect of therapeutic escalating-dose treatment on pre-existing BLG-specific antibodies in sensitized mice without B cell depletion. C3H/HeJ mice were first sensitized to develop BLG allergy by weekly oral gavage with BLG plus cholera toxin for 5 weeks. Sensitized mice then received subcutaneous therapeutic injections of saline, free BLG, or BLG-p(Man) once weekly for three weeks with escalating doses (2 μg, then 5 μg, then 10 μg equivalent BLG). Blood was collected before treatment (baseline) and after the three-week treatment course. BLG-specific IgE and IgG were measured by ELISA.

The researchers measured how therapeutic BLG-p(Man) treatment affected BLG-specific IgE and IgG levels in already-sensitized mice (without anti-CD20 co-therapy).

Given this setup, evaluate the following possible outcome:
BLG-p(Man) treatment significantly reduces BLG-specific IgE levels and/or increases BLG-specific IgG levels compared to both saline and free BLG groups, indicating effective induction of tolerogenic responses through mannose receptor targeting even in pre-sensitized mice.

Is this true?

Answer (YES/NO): NO